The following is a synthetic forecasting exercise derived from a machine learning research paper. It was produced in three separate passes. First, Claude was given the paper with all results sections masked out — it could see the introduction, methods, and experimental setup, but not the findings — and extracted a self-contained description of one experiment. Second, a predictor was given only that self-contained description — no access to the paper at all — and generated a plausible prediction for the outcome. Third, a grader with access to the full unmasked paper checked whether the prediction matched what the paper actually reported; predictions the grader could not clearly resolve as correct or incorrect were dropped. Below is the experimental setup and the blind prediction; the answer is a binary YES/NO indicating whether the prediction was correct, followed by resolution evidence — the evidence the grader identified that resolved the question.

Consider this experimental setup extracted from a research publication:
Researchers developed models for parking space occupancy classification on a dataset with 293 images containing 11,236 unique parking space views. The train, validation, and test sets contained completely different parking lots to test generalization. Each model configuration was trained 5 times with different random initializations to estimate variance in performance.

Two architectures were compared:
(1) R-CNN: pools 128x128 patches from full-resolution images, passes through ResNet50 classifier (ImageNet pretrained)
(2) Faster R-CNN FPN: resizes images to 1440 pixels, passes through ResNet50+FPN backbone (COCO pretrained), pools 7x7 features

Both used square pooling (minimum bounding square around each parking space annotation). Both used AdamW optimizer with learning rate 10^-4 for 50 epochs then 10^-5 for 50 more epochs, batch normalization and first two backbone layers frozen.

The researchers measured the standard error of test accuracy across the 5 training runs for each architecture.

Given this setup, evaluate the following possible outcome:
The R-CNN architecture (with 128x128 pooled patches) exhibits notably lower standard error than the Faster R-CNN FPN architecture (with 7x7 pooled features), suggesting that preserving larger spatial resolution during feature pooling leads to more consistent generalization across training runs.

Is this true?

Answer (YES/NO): NO